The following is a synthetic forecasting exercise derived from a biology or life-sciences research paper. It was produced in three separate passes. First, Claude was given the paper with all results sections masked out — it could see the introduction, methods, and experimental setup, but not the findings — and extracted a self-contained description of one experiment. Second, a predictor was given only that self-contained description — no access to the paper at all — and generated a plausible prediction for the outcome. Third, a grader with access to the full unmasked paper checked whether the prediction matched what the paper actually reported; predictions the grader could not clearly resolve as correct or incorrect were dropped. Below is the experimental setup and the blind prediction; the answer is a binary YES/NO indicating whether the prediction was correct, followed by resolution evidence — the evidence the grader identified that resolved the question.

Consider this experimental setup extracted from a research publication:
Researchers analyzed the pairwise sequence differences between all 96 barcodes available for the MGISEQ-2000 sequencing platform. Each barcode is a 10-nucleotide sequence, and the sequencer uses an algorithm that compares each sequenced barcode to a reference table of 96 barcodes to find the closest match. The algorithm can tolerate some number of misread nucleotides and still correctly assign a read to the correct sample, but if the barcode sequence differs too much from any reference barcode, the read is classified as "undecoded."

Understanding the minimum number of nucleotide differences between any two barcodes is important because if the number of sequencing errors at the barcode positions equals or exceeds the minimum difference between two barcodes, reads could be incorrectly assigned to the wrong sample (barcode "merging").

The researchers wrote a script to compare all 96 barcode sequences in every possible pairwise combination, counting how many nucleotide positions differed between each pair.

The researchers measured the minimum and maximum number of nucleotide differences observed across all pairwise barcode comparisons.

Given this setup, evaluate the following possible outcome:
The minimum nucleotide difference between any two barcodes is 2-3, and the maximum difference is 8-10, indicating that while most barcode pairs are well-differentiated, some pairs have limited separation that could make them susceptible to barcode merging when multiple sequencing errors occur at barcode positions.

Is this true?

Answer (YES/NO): NO